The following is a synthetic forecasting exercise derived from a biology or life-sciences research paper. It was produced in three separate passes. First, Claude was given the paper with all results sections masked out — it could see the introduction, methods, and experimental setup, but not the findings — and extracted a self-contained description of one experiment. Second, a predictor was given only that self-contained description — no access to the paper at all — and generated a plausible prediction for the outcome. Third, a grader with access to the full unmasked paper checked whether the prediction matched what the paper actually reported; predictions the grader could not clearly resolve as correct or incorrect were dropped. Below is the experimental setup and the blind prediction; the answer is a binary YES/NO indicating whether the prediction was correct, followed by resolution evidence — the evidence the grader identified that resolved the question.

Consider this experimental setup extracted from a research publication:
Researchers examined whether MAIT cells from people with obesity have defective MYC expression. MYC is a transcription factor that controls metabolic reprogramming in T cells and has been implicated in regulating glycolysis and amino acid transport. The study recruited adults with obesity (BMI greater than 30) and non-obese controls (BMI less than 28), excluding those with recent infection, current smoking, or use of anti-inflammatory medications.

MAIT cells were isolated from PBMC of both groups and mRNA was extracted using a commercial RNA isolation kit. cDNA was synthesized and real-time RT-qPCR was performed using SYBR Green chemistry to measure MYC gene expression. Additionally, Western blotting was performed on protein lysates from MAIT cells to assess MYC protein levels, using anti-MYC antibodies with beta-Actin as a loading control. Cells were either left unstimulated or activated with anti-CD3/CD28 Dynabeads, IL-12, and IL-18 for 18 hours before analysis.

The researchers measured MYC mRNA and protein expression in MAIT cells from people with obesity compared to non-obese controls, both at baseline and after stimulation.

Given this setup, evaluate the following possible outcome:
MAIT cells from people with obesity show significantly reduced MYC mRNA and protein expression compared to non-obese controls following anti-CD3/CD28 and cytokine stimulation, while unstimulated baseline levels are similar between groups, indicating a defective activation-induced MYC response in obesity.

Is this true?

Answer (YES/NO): NO